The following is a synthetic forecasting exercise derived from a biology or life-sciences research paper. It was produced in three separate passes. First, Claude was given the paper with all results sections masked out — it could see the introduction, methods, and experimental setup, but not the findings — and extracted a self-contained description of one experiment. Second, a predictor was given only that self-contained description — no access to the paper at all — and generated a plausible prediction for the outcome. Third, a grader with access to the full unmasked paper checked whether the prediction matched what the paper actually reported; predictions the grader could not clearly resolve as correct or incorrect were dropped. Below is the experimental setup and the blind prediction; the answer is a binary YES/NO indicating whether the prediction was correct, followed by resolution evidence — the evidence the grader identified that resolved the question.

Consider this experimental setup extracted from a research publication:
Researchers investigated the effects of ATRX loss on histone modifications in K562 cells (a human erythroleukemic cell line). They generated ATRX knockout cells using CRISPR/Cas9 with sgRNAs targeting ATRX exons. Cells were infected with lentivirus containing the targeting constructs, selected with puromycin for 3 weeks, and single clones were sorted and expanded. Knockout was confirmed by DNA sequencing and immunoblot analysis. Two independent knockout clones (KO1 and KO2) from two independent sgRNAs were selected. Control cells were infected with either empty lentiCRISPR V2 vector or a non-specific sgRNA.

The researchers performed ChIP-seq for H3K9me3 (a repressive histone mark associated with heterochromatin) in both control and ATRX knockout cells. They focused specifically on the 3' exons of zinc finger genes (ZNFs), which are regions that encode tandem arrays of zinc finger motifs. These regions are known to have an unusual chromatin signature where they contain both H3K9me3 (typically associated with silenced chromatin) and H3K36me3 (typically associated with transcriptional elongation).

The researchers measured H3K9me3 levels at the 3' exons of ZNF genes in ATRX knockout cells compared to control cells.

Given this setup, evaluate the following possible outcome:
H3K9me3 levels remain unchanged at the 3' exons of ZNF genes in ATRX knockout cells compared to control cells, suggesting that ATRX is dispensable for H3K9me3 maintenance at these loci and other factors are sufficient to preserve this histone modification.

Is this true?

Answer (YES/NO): NO